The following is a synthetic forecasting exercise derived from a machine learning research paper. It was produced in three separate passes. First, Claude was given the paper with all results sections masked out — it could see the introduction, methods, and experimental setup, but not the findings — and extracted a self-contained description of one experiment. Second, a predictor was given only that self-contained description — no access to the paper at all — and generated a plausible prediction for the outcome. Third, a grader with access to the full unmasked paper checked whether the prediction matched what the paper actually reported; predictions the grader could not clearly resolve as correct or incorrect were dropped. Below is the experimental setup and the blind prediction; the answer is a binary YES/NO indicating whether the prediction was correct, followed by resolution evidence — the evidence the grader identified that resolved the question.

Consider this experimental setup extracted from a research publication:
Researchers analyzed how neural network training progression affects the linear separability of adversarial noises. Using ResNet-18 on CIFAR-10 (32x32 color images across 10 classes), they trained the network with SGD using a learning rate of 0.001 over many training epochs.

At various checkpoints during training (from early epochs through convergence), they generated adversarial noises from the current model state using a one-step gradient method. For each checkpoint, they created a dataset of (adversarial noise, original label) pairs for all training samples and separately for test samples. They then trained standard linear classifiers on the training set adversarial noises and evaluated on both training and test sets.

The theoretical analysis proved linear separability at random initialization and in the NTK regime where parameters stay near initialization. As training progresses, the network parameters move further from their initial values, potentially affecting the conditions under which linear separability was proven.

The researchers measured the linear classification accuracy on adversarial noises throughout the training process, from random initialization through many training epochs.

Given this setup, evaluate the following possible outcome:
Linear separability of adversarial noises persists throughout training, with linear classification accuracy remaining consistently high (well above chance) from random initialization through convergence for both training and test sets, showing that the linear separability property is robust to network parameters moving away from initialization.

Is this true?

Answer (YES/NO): YES